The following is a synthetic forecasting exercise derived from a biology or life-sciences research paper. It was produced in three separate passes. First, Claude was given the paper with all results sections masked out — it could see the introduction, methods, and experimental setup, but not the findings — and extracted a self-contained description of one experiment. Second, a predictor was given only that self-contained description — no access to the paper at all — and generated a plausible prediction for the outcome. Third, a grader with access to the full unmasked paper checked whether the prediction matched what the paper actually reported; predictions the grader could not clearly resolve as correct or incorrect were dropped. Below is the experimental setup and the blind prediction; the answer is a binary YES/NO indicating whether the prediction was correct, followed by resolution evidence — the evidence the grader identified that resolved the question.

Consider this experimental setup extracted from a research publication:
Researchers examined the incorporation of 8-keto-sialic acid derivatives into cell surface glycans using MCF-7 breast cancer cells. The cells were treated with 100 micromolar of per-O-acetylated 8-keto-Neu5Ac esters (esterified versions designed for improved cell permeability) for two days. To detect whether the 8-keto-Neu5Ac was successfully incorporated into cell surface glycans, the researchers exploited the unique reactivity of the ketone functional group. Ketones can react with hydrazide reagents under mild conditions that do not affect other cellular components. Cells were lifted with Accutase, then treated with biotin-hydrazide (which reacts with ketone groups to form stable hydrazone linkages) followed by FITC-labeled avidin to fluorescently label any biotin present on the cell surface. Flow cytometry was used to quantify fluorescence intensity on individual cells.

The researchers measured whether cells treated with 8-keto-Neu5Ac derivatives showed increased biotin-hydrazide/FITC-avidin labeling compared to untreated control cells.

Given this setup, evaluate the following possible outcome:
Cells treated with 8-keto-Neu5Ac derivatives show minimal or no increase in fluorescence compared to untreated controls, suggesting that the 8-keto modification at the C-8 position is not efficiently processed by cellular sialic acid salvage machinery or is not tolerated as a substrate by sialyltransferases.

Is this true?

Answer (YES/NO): NO